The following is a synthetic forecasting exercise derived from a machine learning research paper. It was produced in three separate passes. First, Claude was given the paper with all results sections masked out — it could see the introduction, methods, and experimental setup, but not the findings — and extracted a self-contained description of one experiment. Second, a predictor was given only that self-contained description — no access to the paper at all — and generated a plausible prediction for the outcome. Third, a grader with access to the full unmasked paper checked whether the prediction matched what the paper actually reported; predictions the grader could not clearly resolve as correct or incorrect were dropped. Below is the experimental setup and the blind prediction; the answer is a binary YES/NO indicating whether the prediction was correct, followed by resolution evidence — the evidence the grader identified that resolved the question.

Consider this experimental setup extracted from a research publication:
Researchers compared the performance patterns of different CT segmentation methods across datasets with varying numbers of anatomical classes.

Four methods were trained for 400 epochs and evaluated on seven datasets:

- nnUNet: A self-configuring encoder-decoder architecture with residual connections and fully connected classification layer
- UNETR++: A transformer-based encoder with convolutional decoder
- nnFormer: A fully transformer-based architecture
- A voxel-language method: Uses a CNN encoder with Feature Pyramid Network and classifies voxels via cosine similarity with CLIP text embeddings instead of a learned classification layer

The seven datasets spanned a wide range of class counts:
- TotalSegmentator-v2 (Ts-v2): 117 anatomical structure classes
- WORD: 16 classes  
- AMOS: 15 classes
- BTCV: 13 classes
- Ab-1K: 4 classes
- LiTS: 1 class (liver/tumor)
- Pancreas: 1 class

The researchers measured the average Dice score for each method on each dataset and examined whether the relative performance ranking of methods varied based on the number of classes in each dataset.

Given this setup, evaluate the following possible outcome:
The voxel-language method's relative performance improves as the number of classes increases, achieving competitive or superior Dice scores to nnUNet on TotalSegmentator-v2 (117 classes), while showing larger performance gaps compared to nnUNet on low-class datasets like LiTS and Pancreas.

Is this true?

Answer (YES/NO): NO